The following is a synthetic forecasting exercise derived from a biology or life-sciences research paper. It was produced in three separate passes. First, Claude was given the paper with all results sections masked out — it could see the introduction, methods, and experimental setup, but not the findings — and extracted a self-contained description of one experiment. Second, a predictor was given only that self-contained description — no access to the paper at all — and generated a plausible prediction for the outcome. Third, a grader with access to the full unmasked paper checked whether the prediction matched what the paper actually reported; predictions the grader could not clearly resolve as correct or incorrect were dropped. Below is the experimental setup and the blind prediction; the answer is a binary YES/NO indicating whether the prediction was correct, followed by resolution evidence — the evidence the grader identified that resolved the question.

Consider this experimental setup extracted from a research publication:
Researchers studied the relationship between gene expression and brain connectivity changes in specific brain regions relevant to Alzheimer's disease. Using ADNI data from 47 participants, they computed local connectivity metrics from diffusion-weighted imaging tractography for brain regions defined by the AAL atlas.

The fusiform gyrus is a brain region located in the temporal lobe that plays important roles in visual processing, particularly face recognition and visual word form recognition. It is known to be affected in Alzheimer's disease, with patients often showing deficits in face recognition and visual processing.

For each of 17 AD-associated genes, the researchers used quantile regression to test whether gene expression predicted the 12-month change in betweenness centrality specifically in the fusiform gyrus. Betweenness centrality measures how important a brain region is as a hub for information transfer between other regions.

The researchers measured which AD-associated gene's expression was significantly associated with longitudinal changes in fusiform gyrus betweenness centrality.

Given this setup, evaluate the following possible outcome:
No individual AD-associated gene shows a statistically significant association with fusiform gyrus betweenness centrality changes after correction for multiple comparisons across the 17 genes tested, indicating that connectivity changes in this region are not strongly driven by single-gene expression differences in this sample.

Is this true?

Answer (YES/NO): NO